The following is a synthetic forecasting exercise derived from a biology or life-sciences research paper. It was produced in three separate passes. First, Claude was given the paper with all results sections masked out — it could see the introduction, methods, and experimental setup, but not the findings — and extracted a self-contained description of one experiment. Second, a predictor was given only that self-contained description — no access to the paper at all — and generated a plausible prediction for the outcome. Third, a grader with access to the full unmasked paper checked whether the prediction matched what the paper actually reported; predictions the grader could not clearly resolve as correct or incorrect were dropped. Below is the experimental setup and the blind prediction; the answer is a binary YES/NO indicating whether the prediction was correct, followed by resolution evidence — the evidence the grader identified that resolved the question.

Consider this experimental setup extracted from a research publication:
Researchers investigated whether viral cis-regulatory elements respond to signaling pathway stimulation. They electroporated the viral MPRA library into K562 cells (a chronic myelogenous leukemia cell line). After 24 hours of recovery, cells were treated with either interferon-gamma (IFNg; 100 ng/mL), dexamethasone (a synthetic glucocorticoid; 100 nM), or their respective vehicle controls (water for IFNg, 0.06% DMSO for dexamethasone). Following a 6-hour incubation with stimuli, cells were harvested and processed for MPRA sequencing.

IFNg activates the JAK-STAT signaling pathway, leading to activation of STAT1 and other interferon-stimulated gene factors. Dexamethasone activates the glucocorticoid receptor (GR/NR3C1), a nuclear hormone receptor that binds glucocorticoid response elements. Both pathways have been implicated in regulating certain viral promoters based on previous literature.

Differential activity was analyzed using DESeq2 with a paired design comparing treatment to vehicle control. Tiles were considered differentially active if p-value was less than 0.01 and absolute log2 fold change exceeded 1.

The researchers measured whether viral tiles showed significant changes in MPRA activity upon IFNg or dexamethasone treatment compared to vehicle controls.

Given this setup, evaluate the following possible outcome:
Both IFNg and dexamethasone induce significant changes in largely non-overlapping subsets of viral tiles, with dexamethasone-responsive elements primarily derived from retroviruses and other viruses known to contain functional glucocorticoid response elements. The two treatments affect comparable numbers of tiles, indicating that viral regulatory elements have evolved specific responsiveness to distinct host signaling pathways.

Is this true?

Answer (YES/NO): NO